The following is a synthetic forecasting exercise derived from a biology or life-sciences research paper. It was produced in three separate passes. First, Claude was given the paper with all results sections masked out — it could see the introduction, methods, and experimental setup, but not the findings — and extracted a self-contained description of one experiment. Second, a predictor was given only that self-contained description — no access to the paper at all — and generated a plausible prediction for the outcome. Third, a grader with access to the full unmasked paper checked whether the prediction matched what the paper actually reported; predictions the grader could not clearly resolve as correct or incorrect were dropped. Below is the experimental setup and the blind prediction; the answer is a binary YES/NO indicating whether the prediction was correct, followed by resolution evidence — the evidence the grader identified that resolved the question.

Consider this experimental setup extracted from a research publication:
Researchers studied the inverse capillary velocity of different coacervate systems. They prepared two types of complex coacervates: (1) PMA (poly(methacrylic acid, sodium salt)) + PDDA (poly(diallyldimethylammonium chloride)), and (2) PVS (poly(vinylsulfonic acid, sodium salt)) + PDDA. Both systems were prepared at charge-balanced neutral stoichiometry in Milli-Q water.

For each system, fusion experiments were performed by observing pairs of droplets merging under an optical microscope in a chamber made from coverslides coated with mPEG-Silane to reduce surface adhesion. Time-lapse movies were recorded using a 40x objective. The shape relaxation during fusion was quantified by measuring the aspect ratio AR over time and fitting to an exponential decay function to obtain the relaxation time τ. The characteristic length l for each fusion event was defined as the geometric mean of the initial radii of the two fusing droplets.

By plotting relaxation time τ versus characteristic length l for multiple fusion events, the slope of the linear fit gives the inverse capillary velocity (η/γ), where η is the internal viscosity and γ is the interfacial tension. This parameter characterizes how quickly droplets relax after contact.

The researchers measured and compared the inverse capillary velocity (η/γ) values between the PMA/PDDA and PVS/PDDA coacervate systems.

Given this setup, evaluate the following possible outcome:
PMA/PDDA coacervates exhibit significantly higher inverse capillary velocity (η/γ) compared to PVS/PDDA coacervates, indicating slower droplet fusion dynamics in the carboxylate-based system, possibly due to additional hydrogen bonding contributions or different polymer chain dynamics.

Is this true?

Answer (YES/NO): NO